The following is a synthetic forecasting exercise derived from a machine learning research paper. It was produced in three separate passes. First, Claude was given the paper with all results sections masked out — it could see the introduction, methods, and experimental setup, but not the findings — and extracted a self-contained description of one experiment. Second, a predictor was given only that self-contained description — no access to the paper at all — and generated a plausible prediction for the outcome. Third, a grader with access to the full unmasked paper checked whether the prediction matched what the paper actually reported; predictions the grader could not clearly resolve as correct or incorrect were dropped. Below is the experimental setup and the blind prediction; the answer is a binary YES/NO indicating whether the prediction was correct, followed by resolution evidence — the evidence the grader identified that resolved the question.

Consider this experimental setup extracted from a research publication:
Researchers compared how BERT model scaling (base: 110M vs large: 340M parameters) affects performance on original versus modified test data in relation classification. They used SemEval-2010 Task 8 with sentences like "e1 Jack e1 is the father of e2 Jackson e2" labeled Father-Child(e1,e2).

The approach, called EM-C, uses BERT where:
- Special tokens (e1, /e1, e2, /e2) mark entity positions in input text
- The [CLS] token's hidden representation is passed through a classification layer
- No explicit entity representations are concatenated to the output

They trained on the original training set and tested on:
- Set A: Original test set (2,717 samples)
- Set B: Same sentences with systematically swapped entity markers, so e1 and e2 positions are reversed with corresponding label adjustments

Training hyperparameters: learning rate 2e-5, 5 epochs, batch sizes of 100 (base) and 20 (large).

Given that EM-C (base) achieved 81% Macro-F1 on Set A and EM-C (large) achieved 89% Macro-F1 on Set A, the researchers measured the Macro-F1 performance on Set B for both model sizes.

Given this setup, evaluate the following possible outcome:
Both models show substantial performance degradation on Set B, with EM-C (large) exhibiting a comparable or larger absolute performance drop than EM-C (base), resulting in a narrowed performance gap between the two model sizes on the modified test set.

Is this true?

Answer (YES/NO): NO